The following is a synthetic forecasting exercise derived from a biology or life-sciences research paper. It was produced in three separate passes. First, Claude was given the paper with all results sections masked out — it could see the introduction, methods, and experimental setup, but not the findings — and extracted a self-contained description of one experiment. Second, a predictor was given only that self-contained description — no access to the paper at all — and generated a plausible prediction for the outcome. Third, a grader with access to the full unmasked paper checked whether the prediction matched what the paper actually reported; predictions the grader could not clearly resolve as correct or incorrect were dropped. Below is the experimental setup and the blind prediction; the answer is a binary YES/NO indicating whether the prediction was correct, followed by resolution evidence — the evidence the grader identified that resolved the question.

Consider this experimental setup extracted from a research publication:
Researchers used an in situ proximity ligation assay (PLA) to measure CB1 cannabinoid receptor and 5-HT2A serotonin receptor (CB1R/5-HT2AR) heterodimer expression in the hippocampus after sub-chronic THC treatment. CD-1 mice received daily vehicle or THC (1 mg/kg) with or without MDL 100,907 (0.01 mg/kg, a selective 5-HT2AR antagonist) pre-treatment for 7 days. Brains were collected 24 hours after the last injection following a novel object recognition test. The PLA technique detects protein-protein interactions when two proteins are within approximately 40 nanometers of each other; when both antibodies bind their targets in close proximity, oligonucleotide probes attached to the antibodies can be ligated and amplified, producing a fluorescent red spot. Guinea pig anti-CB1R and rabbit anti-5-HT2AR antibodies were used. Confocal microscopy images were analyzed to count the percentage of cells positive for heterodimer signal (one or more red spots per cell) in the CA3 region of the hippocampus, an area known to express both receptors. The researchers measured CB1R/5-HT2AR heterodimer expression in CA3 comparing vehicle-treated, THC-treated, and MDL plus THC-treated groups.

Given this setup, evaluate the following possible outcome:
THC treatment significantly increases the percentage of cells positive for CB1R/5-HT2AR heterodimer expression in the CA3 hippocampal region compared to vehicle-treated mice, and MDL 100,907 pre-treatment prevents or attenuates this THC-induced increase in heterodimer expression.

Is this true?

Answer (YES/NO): YES